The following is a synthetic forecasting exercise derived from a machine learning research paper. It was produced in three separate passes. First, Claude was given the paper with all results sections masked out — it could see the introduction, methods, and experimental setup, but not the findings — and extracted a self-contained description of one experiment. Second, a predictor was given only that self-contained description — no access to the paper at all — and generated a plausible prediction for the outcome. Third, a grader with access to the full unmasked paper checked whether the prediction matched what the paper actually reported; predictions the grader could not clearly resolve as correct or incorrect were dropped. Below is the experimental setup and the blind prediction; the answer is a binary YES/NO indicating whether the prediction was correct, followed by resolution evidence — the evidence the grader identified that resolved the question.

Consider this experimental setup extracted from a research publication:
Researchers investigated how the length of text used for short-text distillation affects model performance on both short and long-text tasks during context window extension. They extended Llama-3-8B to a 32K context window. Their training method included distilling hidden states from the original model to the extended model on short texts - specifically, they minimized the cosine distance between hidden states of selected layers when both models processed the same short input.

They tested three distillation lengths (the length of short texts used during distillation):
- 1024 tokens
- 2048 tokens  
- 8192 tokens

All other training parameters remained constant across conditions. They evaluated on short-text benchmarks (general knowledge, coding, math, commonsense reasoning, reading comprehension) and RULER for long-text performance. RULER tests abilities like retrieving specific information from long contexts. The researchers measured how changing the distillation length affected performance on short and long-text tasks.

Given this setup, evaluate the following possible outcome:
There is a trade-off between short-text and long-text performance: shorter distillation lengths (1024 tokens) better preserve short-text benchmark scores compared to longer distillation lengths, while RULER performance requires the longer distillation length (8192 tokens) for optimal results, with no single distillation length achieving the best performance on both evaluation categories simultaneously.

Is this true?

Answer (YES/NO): NO